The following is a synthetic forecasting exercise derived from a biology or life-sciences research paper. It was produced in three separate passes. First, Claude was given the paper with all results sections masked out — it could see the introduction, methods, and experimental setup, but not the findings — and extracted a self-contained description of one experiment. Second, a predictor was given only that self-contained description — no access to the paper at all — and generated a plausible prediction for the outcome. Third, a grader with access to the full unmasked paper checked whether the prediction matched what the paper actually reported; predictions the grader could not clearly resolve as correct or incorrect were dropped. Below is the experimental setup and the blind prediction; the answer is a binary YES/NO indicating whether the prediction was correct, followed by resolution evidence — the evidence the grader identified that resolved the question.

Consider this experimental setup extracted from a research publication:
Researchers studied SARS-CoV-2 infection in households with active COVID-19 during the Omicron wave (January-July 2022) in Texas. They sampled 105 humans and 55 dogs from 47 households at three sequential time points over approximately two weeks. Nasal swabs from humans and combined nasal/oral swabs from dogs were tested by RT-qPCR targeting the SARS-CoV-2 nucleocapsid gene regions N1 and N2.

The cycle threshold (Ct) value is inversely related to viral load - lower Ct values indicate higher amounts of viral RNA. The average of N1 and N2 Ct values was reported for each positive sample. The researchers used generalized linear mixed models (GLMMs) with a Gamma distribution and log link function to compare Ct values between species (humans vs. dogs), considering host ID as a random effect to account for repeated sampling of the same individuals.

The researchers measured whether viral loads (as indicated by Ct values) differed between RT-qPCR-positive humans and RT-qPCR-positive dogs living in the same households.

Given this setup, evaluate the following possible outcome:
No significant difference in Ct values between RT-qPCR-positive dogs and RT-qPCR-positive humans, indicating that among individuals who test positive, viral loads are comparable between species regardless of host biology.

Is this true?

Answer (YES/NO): NO